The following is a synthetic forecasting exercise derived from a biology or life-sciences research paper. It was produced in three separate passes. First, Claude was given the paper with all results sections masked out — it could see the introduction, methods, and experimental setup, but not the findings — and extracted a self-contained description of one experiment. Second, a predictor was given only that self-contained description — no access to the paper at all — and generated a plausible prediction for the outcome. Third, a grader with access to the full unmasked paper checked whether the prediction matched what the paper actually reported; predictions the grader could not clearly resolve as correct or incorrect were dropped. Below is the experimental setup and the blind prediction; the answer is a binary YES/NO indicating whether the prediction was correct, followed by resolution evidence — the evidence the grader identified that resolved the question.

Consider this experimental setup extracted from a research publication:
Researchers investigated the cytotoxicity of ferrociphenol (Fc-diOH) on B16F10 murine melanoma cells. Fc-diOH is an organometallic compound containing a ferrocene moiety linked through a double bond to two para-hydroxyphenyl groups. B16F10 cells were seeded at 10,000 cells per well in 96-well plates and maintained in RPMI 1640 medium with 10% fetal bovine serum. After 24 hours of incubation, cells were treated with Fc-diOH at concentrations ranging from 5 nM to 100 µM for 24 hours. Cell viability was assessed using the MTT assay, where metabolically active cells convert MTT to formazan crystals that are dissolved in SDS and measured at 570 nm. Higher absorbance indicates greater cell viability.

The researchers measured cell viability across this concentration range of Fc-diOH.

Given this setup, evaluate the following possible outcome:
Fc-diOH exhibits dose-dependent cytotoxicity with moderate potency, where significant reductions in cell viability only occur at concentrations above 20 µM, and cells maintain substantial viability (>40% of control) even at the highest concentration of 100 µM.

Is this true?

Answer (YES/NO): NO